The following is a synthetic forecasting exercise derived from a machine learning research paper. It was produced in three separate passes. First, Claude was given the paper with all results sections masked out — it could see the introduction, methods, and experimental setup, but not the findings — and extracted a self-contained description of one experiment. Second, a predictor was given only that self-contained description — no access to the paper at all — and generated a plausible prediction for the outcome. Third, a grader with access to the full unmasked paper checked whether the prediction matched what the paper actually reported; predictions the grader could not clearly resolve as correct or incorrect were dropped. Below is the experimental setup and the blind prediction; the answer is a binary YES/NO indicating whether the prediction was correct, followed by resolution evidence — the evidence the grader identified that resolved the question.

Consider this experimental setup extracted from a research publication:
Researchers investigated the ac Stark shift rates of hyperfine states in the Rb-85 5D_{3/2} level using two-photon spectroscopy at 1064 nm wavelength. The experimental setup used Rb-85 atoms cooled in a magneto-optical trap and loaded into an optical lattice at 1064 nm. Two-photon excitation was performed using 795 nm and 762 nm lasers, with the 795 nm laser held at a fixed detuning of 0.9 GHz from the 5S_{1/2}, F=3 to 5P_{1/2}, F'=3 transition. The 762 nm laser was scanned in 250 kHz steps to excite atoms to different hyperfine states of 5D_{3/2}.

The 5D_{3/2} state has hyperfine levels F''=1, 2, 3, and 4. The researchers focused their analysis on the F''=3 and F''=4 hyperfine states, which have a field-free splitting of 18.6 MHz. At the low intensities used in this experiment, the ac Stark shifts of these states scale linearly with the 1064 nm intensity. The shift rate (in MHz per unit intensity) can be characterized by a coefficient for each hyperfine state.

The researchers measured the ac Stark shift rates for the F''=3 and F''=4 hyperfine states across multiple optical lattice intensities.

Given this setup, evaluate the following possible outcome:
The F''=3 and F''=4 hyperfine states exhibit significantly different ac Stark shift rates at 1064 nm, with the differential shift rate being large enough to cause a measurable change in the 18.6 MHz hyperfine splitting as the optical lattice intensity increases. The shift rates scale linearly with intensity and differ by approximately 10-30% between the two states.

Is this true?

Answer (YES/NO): NO